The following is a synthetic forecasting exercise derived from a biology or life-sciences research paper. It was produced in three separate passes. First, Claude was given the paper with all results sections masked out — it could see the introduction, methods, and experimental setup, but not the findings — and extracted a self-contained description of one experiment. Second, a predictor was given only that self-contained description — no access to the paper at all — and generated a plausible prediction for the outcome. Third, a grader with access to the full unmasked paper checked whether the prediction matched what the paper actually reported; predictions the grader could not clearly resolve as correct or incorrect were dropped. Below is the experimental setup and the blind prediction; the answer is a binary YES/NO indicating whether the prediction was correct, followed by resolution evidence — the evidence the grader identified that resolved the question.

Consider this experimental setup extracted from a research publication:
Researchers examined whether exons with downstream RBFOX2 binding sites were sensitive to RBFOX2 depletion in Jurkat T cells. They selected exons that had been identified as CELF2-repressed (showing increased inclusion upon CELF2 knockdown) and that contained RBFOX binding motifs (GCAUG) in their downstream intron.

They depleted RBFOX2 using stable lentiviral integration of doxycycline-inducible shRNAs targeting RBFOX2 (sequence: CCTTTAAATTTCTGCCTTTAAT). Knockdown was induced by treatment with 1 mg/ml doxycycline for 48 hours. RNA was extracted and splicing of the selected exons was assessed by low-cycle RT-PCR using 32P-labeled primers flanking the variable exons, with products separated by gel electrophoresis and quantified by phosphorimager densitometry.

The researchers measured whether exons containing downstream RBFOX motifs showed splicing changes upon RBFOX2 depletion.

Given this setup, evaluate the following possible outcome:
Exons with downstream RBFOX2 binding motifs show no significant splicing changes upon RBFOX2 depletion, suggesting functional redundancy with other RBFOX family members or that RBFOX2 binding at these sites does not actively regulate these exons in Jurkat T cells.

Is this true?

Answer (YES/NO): NO